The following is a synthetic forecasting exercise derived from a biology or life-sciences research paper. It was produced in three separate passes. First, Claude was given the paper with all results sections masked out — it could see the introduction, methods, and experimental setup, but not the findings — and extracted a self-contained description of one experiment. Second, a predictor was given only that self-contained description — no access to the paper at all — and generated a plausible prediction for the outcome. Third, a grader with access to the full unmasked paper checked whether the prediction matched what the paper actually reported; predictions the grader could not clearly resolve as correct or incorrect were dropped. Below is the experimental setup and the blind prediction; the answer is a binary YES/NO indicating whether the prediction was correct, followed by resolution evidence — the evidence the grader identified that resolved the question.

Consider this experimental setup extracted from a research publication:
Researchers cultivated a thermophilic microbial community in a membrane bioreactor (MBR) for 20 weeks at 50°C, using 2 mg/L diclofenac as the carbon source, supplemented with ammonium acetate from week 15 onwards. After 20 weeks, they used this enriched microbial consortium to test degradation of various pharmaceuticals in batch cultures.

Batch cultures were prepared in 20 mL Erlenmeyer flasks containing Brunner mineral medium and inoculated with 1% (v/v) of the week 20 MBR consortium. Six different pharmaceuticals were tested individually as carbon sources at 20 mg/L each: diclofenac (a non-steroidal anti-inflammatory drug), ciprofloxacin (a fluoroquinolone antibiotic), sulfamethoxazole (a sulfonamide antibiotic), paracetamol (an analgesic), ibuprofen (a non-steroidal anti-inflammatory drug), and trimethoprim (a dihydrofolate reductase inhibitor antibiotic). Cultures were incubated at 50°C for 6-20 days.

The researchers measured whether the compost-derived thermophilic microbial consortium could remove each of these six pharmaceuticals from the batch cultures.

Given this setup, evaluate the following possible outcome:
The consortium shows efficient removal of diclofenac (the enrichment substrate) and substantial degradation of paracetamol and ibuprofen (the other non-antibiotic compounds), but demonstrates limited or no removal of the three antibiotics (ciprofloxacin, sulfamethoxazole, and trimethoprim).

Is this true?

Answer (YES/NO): NO